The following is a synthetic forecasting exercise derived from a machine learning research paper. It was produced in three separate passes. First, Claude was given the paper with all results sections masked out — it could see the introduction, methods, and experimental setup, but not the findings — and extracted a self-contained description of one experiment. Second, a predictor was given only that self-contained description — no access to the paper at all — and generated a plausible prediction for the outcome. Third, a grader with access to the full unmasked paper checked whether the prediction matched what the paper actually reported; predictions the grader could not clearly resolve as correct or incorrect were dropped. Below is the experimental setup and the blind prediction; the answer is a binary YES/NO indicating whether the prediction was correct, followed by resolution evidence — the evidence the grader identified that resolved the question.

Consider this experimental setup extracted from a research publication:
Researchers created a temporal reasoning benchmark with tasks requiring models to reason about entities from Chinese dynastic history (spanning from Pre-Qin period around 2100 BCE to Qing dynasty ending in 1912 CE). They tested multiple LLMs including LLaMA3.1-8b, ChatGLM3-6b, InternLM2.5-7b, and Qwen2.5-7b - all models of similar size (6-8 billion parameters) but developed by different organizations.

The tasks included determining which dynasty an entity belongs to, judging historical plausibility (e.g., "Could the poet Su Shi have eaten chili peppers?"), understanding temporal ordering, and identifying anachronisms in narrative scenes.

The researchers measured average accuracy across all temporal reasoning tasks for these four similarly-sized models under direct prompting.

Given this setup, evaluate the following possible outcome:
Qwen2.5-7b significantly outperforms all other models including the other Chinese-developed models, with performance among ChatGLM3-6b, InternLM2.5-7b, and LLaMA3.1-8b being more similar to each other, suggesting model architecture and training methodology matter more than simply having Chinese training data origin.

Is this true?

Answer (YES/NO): NO